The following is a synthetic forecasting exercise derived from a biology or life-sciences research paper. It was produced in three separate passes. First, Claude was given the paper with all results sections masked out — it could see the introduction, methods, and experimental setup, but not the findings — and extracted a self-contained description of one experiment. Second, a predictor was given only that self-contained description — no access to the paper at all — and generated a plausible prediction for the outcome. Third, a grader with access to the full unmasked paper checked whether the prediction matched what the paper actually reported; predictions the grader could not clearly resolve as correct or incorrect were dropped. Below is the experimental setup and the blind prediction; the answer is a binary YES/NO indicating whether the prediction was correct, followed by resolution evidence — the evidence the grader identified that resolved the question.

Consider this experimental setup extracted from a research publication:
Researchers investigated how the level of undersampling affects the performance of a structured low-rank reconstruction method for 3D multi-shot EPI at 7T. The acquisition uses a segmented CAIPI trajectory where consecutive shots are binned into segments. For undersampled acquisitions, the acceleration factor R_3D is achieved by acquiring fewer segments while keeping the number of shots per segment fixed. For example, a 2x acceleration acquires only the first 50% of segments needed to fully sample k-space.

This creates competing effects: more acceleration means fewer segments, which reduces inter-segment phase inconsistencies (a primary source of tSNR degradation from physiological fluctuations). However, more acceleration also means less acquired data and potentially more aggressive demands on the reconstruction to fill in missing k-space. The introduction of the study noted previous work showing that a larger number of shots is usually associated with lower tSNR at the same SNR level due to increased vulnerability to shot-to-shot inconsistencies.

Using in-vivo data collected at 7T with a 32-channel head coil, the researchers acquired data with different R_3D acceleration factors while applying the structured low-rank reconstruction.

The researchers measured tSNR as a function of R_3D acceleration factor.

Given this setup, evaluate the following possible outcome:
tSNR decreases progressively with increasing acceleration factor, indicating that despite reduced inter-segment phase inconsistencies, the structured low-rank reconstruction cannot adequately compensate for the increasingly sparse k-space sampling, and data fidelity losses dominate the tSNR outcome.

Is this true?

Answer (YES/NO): NO